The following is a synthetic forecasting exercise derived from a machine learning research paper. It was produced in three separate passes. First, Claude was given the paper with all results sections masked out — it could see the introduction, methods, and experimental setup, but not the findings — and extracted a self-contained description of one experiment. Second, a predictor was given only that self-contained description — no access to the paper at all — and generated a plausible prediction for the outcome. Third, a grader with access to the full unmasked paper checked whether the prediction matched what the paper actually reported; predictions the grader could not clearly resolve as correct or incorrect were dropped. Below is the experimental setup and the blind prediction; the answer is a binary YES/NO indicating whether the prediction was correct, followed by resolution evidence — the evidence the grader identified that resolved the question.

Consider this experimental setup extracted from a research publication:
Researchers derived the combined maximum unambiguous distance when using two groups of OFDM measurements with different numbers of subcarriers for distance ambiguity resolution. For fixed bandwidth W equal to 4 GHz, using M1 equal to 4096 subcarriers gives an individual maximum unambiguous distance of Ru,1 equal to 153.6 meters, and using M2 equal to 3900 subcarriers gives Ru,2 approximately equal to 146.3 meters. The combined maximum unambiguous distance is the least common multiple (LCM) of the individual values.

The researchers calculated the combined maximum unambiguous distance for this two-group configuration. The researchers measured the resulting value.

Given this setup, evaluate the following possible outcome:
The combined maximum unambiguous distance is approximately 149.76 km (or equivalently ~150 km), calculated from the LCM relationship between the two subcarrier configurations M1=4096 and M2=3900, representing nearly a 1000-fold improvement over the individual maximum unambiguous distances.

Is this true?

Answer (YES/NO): NO